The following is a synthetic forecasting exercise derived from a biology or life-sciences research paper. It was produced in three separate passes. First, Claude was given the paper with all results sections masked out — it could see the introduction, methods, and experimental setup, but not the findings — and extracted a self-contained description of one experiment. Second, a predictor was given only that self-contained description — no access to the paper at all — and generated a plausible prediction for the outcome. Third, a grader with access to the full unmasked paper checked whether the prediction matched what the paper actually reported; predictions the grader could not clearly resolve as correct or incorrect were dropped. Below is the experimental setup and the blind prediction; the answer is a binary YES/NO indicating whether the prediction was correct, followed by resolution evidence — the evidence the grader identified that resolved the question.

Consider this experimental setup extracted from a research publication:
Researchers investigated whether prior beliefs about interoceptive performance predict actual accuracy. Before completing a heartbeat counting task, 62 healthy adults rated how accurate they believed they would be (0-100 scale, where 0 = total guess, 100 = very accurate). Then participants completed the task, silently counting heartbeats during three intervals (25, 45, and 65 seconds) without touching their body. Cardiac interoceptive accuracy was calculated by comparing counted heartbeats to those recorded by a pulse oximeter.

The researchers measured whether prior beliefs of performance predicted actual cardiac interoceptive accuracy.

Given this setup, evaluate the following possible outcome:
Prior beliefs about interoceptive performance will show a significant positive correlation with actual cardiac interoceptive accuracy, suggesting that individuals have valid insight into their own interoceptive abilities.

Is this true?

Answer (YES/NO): YES